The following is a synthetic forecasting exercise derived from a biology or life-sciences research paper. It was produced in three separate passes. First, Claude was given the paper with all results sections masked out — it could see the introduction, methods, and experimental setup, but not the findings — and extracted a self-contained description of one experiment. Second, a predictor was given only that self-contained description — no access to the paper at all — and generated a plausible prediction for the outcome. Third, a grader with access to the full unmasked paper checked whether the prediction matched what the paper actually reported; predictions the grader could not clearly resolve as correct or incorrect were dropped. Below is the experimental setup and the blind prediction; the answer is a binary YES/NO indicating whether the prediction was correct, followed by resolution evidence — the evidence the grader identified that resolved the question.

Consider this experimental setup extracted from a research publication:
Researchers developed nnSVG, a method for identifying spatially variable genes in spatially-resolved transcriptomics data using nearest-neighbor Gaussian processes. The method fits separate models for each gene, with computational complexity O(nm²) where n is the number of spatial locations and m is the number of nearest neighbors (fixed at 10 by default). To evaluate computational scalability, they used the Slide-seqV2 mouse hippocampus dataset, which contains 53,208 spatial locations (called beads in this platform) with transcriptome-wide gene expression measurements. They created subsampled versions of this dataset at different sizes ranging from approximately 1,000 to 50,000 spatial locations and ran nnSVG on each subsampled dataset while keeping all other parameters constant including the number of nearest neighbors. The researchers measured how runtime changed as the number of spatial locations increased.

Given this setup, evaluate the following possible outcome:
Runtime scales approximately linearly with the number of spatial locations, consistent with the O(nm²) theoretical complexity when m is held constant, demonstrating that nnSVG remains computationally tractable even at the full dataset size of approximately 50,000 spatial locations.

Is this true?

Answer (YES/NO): YES